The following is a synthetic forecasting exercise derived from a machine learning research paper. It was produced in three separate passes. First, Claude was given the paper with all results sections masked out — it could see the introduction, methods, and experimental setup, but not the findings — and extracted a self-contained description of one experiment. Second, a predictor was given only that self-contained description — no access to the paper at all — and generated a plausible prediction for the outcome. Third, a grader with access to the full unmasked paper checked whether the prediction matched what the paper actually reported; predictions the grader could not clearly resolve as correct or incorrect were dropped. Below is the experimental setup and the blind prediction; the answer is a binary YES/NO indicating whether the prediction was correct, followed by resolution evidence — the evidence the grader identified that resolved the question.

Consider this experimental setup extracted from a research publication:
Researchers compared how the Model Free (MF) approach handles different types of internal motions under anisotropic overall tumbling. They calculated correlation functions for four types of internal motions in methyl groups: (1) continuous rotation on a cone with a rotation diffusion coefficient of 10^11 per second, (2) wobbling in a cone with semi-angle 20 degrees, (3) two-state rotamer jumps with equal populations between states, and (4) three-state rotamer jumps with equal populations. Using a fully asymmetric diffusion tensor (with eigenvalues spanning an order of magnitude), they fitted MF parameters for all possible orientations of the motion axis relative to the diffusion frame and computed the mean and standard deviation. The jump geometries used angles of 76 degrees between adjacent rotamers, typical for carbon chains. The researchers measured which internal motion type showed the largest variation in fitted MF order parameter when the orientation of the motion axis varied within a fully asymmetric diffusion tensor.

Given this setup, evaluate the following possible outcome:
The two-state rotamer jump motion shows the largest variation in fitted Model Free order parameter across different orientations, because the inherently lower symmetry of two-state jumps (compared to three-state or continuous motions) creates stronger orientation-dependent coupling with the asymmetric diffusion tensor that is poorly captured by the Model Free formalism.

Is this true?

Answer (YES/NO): YES